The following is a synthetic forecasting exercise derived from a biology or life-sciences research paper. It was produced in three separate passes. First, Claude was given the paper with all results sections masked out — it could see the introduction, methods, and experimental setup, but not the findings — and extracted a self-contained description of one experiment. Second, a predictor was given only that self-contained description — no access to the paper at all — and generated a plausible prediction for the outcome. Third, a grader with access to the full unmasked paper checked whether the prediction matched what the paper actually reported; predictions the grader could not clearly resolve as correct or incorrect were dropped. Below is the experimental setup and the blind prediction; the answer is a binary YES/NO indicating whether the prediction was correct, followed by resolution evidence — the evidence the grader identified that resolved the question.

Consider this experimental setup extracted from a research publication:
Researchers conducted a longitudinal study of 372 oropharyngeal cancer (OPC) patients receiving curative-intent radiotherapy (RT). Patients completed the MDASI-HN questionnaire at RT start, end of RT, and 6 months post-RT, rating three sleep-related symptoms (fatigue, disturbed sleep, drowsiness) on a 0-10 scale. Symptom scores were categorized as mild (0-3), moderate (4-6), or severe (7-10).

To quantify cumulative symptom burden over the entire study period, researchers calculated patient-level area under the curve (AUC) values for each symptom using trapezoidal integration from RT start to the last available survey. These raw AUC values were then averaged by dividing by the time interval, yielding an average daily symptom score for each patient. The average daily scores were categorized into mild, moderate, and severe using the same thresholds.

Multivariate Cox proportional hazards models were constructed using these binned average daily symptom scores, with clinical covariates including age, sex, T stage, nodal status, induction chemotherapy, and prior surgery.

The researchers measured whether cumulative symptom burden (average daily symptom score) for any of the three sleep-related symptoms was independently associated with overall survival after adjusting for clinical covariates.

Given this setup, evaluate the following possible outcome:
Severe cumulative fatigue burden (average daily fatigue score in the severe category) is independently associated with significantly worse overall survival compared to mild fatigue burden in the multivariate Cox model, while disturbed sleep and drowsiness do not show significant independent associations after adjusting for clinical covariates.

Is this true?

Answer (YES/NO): NO